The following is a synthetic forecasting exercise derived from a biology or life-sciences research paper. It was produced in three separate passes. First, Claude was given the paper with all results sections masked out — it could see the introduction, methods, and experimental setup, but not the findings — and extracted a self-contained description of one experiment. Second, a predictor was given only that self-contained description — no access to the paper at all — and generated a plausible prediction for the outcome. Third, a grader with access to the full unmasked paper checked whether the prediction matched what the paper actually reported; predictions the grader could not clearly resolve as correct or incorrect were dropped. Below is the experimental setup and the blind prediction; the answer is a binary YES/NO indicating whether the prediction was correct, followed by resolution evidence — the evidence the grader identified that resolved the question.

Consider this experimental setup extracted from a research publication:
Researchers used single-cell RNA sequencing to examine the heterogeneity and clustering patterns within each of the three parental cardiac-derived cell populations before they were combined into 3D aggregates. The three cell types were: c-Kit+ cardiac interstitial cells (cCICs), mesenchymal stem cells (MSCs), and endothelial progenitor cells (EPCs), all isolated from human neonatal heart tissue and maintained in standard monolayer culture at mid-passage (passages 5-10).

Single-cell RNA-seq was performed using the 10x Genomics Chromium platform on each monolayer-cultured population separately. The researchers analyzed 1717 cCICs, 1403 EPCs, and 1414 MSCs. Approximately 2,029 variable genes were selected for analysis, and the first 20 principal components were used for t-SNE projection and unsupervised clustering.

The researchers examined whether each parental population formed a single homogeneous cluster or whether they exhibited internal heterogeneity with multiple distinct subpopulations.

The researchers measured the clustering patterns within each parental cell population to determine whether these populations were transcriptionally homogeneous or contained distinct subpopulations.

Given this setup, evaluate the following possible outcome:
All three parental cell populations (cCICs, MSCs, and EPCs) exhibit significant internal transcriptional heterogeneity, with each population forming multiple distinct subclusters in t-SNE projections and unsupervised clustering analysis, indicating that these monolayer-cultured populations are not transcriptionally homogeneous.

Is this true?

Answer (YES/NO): NO